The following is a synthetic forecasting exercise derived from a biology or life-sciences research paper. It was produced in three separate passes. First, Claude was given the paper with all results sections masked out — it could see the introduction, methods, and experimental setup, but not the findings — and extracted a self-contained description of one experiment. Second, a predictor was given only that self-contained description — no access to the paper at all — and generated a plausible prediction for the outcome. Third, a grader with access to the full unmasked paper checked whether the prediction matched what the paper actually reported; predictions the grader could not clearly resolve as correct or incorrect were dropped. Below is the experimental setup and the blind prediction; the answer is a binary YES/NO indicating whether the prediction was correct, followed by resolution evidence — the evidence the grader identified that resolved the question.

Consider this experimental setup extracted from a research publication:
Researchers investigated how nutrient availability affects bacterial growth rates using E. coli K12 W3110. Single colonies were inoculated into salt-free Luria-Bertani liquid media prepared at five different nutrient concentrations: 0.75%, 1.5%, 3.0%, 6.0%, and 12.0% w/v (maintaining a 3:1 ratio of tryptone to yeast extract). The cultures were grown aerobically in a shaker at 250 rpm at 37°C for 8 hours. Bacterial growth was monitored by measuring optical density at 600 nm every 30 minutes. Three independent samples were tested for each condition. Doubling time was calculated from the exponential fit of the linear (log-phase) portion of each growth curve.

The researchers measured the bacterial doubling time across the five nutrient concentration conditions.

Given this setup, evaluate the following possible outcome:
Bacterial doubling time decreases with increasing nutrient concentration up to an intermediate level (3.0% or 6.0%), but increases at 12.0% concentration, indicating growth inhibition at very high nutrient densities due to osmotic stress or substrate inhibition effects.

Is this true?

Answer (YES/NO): NO